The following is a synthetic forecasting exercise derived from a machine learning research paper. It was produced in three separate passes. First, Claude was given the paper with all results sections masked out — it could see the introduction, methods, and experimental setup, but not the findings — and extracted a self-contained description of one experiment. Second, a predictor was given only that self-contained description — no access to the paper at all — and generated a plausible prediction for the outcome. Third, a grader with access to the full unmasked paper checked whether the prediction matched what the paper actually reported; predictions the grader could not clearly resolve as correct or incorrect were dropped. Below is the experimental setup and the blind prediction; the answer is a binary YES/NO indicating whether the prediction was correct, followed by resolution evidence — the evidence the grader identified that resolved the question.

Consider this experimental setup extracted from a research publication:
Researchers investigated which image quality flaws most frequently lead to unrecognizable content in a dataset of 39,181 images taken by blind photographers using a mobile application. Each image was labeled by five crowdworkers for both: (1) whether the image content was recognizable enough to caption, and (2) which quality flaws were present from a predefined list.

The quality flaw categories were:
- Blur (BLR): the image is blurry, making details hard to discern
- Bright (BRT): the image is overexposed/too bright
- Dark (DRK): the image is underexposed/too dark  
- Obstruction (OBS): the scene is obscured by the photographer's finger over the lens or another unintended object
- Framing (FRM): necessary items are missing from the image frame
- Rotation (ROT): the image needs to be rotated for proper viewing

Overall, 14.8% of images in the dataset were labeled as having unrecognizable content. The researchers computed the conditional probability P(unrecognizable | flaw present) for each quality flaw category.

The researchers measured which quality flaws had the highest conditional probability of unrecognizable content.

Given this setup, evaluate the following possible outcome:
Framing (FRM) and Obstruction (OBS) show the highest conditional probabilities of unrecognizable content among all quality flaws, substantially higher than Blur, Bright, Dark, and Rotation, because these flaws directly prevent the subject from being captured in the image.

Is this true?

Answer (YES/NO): NO